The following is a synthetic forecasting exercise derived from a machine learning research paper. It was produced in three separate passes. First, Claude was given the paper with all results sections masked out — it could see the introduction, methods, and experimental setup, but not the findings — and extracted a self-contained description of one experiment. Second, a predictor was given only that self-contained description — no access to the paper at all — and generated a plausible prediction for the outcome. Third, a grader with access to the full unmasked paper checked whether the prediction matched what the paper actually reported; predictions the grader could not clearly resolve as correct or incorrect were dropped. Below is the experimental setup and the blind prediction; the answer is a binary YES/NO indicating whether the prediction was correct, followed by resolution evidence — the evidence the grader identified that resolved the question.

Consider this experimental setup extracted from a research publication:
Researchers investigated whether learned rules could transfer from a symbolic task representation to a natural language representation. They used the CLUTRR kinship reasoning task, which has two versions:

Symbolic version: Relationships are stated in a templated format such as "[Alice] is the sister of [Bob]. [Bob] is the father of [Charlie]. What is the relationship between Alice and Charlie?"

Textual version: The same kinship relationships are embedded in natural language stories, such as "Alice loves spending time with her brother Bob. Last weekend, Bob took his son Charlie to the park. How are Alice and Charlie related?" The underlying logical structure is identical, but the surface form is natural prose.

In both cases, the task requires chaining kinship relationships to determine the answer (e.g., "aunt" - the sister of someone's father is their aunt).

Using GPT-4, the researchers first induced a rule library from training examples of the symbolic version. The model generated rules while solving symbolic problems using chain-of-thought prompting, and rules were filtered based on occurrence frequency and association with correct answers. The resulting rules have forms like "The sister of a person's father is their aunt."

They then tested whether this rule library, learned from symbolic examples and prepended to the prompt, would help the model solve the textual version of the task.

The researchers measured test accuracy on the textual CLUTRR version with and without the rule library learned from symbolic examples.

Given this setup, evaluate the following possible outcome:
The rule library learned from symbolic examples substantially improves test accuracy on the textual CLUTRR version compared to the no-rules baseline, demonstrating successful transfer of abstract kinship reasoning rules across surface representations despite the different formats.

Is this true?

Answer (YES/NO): YES